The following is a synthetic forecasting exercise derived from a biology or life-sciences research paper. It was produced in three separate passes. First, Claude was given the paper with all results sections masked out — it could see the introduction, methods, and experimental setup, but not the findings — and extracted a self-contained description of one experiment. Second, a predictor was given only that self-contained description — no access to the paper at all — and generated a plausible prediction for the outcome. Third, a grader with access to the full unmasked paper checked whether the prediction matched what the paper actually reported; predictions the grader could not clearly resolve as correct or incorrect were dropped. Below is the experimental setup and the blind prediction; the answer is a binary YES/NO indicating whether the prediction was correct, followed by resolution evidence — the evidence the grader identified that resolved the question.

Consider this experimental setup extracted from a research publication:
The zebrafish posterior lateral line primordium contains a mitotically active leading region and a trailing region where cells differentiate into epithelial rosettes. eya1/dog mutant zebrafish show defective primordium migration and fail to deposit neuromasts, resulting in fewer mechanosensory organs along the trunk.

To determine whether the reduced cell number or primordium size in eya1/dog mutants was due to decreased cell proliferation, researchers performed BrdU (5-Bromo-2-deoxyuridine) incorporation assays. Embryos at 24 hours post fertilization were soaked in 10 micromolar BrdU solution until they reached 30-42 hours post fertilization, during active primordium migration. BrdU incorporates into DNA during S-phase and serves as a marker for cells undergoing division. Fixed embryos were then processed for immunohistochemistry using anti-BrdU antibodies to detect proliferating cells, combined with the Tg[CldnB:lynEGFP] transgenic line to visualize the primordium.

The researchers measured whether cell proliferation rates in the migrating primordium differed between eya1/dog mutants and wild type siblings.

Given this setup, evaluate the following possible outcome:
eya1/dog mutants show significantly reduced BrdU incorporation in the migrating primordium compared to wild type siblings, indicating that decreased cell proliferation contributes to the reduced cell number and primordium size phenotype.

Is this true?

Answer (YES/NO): NO